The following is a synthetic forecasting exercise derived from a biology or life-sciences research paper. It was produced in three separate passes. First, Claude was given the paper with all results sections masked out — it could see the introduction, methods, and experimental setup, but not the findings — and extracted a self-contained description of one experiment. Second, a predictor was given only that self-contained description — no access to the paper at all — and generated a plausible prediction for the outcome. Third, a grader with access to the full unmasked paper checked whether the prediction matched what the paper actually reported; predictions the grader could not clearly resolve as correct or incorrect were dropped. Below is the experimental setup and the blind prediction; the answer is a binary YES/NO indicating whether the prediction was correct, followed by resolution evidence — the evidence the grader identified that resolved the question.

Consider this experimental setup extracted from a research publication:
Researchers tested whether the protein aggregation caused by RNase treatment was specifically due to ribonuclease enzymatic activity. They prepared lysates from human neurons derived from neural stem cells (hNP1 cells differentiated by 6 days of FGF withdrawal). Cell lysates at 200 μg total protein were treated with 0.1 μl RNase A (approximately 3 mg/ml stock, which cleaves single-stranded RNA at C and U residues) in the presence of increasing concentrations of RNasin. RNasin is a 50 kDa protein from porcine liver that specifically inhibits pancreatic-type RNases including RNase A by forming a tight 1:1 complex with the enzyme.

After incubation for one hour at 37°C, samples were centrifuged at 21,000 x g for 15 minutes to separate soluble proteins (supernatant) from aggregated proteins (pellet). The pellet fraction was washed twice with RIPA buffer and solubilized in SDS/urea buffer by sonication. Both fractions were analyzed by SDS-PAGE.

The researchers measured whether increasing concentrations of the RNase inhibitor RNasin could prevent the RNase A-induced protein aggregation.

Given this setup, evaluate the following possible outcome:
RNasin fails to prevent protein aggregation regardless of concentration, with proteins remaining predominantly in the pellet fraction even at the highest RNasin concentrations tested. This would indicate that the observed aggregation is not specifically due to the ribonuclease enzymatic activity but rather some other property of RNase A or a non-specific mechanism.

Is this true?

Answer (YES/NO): NO